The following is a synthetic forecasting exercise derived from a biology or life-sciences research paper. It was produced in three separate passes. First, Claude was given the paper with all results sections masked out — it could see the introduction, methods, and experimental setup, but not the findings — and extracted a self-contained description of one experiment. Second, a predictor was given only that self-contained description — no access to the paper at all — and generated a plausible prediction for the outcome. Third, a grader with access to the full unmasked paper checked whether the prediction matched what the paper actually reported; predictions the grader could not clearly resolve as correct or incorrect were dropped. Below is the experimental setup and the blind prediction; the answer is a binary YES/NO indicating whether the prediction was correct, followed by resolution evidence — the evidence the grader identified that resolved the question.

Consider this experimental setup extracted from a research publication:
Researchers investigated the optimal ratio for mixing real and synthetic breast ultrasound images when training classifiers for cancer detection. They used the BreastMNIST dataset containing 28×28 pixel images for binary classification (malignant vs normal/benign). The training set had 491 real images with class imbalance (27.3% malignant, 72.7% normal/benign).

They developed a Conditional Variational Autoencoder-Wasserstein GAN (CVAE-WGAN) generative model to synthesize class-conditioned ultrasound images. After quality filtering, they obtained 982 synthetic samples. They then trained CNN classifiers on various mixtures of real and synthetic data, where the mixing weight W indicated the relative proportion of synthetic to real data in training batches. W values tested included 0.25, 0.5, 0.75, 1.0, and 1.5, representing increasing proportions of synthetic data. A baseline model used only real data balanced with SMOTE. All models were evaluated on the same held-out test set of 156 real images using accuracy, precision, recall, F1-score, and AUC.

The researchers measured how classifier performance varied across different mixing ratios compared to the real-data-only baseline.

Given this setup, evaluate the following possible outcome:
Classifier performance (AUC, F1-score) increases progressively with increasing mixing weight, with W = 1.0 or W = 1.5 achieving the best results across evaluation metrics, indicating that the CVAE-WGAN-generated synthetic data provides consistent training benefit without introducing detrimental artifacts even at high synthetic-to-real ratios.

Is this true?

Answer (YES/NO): NO